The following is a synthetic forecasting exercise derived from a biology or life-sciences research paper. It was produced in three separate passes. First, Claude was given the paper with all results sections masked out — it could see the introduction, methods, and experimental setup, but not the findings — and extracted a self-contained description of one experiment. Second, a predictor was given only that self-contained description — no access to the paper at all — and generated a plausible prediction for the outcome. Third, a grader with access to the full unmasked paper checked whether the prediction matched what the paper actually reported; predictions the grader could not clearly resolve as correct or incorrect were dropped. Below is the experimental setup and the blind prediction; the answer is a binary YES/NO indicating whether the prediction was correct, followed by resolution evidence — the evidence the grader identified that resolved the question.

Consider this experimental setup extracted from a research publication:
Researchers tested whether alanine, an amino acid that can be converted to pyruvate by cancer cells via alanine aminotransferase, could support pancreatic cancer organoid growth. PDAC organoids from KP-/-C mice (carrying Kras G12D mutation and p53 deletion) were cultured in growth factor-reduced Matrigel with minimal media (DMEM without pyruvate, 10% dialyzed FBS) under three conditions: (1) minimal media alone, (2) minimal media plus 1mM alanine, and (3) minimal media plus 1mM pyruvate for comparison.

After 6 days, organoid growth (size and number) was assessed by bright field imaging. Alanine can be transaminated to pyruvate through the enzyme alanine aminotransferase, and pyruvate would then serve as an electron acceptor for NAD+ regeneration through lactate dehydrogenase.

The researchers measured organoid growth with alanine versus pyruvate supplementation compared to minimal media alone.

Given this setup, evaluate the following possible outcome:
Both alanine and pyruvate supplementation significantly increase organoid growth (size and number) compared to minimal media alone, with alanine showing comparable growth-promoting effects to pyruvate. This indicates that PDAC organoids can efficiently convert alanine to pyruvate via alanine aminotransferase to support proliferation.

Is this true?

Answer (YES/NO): NO